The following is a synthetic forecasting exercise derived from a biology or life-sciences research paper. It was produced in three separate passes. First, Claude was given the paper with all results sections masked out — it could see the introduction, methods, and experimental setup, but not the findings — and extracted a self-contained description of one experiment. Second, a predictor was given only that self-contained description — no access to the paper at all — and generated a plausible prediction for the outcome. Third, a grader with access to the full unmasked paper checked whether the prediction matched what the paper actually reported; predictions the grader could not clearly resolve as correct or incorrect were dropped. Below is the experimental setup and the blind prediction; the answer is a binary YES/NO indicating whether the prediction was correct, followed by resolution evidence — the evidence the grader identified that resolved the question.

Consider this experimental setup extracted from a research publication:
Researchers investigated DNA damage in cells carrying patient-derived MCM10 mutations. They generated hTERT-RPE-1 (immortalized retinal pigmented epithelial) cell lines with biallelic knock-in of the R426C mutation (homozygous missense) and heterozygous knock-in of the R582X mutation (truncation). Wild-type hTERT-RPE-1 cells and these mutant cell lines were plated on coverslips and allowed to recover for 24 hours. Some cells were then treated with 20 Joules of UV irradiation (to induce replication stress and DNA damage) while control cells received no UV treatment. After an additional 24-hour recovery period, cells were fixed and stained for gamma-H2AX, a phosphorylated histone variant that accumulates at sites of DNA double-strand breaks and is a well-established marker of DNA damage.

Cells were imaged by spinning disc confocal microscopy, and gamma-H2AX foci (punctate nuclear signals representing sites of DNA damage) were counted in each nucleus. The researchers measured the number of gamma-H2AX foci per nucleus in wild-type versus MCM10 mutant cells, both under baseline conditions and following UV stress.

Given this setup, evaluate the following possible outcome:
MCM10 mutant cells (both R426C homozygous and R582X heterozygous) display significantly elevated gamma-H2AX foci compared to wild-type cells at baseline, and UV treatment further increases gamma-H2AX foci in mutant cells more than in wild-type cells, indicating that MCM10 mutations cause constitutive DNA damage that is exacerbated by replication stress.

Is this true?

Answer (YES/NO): NO